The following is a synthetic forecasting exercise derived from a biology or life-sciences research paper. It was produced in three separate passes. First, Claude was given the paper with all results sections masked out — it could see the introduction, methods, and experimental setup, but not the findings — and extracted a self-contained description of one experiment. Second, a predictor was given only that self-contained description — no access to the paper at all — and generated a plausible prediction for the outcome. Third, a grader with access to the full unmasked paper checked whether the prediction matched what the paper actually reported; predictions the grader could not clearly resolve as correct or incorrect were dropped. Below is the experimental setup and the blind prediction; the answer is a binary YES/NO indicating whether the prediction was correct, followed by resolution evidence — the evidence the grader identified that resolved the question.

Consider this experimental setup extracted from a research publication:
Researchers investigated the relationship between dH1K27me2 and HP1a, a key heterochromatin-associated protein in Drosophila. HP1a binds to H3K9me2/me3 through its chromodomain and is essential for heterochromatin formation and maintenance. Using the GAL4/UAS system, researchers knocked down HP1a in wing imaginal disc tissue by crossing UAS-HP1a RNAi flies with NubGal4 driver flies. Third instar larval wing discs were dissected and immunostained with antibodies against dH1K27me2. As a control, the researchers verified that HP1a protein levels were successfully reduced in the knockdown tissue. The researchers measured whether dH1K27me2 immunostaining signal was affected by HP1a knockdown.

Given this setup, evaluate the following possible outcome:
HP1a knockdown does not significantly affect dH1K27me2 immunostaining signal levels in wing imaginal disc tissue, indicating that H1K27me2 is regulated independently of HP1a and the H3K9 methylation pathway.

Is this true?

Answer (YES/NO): YES